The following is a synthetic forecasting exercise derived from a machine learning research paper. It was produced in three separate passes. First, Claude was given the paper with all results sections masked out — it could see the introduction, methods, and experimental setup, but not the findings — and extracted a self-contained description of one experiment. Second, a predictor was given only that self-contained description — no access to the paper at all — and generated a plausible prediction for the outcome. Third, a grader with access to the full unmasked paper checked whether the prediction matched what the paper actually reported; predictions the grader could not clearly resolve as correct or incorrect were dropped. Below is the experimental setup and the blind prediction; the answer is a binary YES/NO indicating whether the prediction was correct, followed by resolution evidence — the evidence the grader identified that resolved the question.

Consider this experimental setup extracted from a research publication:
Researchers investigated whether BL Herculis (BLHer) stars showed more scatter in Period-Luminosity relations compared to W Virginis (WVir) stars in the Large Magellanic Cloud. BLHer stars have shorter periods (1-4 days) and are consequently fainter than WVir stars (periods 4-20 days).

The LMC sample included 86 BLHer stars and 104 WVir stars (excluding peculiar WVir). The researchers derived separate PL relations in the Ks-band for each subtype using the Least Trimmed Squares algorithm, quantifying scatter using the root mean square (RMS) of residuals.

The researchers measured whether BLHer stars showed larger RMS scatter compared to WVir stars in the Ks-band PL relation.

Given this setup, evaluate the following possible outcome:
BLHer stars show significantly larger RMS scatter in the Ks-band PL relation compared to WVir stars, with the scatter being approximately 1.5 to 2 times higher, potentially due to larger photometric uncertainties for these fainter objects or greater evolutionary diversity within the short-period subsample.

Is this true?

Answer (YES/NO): YES